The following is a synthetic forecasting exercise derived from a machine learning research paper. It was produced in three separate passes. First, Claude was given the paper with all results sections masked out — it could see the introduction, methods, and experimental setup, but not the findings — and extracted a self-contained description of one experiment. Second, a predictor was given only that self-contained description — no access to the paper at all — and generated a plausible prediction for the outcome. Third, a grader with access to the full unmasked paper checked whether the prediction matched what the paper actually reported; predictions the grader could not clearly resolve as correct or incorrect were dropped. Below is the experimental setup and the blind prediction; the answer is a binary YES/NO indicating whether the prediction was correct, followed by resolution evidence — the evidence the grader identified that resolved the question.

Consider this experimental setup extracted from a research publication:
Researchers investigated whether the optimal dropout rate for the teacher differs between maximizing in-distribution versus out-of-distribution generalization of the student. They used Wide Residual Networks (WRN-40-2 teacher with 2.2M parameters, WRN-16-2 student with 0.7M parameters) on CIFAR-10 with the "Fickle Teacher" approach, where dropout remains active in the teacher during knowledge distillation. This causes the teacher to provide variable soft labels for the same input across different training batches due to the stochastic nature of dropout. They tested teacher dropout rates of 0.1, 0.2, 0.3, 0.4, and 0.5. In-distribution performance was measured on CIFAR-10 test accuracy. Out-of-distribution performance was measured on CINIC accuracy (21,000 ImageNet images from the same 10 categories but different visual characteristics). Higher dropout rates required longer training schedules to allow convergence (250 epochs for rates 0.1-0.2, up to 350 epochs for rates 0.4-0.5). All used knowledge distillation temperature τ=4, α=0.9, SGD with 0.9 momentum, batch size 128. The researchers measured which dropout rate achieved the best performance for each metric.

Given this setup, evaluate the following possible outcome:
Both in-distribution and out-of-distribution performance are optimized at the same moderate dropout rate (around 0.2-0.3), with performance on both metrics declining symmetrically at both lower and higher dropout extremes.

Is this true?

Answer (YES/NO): NO